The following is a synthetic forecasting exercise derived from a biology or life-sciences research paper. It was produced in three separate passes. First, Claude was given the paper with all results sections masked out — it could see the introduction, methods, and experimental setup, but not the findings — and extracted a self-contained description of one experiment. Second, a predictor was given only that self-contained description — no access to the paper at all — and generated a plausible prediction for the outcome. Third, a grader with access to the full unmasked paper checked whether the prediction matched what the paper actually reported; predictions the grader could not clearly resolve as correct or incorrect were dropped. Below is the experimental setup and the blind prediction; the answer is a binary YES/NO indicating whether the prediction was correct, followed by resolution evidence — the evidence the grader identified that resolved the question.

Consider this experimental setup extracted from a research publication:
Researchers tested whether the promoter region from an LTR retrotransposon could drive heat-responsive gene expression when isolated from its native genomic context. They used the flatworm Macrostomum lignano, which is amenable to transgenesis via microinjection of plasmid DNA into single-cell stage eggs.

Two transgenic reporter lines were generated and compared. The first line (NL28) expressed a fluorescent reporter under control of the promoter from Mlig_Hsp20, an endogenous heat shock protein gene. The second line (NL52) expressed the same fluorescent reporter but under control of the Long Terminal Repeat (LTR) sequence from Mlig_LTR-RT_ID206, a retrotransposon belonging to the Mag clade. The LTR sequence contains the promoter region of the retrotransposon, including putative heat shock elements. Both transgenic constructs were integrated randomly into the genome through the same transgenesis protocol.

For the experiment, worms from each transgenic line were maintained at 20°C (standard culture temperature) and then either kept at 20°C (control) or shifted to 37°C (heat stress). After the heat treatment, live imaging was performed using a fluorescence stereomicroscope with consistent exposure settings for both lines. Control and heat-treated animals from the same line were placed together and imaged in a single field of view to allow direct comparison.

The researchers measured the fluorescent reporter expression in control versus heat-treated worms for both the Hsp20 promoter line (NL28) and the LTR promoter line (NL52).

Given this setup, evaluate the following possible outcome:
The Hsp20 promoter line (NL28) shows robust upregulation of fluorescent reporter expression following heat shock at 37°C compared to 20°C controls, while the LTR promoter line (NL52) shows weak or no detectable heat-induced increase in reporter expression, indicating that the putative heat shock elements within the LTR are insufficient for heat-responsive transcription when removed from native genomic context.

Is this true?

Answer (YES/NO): NO